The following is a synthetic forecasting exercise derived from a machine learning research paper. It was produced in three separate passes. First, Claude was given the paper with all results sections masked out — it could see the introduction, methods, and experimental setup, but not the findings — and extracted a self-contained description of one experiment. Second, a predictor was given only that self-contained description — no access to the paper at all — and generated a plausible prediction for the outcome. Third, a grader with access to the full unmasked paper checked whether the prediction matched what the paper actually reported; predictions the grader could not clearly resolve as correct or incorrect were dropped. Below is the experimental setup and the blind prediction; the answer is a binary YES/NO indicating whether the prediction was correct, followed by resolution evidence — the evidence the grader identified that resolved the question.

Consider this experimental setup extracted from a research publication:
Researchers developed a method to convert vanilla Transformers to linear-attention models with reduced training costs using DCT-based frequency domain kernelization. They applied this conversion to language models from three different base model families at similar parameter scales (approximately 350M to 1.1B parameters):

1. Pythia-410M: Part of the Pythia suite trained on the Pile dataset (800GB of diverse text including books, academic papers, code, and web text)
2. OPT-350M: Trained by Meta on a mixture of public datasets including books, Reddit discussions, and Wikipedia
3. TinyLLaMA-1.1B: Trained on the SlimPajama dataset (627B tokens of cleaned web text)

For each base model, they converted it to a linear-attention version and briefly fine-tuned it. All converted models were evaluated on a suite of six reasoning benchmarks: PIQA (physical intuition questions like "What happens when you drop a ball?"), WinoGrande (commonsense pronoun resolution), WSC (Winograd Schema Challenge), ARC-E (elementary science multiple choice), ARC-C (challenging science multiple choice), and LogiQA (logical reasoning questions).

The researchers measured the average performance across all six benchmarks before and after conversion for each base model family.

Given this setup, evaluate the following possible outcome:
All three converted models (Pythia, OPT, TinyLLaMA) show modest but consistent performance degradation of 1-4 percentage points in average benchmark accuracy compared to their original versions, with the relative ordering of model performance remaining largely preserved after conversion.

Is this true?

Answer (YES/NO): NO